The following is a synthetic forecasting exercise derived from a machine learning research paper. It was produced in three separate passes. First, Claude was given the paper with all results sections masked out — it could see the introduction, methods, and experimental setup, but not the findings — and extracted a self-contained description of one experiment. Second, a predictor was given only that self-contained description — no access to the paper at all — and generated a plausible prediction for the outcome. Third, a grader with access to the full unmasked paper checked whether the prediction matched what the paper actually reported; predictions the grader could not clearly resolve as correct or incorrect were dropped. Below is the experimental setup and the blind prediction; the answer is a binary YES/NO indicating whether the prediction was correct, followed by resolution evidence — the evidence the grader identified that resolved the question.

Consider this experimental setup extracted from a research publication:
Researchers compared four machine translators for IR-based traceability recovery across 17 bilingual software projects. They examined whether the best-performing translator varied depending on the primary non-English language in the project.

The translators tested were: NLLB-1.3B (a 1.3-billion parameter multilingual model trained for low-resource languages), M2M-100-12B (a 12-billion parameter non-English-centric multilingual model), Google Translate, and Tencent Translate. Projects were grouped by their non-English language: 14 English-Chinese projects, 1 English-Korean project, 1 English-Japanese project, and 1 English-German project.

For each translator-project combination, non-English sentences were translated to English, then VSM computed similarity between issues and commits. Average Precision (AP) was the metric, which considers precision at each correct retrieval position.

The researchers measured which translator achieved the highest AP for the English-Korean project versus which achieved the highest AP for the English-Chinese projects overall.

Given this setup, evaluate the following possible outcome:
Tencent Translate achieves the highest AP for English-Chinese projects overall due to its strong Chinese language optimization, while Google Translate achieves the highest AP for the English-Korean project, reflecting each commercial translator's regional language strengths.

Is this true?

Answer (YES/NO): YES